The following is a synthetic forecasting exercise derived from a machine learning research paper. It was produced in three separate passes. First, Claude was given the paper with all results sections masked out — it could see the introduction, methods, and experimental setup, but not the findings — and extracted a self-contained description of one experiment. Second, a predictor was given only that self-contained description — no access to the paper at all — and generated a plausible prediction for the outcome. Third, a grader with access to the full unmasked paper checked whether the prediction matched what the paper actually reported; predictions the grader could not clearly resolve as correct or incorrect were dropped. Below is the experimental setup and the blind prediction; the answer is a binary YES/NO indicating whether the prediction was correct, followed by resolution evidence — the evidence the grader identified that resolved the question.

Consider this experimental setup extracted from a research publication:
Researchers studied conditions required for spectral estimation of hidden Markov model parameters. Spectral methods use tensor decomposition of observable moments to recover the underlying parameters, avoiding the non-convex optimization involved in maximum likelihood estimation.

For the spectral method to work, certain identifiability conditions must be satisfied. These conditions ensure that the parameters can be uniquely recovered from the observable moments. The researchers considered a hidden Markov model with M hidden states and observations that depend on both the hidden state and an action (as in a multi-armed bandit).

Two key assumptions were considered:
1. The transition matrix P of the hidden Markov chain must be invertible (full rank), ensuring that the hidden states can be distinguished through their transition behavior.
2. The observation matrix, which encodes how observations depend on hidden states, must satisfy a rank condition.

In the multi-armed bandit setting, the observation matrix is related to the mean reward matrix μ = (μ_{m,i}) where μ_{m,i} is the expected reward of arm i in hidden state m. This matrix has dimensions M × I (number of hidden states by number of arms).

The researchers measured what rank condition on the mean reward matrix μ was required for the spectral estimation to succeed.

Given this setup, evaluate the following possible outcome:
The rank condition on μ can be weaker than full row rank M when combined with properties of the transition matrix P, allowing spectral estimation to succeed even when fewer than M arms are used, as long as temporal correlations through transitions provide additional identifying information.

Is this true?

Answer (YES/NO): NO